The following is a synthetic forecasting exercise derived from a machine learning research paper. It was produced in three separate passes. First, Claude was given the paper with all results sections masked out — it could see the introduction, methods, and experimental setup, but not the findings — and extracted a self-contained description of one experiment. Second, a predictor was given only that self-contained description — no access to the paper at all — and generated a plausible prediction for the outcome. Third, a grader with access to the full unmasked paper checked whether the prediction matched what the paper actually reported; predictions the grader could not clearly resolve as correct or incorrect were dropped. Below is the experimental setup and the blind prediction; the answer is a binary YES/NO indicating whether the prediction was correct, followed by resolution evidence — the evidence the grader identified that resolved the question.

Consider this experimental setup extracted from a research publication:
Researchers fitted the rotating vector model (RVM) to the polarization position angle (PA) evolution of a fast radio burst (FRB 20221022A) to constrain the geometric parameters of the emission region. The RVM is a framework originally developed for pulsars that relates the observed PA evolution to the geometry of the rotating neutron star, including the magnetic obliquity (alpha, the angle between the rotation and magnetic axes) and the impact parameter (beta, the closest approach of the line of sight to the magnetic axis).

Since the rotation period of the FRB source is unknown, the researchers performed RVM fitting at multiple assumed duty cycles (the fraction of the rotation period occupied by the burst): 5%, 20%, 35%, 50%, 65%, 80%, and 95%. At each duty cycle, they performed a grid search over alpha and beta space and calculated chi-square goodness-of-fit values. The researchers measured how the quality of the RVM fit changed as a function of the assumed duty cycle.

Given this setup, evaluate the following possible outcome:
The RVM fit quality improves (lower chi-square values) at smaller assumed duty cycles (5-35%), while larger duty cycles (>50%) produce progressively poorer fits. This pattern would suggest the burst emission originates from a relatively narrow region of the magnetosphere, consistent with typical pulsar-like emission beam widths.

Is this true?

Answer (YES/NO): YES